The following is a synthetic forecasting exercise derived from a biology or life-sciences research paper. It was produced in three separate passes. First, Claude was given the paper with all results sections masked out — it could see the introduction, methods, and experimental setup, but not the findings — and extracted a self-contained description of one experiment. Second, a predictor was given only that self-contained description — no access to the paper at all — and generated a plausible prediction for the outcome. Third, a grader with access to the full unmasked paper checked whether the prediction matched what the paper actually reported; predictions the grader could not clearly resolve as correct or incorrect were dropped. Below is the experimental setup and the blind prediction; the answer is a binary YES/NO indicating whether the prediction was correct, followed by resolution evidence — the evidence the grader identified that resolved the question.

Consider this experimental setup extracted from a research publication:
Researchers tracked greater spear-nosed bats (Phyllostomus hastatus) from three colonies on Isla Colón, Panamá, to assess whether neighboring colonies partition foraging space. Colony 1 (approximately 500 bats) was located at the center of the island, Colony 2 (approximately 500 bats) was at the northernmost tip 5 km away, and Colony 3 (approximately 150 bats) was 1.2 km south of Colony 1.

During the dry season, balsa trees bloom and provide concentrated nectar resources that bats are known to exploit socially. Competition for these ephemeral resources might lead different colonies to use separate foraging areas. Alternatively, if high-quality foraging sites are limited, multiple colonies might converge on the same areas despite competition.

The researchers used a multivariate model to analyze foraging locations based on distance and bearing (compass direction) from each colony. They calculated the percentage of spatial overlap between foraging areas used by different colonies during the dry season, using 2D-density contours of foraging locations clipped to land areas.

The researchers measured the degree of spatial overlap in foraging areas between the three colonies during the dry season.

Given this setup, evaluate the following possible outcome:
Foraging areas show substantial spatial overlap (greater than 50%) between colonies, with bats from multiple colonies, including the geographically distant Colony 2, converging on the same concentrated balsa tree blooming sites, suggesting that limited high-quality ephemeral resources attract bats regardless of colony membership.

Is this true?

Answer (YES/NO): NO